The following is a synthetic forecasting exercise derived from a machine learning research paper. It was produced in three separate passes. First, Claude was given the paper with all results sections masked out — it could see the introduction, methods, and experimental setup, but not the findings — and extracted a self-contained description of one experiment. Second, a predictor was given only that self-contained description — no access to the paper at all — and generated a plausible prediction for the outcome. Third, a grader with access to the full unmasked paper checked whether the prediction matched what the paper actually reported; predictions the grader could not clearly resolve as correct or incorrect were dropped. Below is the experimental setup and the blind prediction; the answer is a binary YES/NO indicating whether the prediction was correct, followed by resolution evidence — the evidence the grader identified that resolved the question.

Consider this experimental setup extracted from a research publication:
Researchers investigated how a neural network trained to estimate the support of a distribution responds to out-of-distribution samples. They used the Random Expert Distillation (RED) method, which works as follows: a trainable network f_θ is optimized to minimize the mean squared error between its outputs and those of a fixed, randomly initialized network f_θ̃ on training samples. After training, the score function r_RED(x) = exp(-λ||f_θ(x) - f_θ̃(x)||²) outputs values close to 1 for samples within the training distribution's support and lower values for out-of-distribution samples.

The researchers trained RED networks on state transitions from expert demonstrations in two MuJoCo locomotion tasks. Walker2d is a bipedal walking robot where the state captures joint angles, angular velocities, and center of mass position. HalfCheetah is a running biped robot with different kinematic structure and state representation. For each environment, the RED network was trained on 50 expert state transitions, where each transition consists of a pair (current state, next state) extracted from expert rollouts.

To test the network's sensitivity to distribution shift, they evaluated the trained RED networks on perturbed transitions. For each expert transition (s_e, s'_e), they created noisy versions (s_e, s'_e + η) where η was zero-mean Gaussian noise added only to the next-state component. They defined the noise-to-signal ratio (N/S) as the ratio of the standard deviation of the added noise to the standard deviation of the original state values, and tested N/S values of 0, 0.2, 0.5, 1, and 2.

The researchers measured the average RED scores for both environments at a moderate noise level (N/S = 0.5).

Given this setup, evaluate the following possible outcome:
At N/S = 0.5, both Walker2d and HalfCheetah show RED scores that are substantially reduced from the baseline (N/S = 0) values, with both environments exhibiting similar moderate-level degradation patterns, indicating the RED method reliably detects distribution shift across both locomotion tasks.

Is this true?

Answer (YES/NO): NO